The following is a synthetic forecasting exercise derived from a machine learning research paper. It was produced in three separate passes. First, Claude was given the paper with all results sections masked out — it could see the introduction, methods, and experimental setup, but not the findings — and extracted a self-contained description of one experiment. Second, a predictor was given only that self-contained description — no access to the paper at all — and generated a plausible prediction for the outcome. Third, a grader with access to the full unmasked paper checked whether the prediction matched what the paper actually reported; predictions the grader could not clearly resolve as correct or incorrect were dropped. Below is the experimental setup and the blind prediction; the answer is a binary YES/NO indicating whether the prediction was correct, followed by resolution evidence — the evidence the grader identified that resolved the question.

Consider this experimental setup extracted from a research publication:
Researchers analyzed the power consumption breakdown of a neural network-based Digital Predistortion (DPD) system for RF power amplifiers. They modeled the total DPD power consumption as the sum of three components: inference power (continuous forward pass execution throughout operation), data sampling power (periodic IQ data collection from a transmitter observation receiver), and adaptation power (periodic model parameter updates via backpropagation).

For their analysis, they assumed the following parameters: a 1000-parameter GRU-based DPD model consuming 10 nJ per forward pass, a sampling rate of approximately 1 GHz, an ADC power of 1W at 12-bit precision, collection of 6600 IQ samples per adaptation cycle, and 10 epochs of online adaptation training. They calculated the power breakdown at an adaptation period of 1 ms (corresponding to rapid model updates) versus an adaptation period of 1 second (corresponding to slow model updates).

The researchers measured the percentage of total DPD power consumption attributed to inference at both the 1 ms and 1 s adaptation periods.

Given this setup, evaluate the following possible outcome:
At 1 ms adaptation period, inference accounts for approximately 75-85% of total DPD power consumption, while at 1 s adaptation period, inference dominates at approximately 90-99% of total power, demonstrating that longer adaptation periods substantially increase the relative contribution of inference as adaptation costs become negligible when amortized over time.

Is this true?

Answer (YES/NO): NO